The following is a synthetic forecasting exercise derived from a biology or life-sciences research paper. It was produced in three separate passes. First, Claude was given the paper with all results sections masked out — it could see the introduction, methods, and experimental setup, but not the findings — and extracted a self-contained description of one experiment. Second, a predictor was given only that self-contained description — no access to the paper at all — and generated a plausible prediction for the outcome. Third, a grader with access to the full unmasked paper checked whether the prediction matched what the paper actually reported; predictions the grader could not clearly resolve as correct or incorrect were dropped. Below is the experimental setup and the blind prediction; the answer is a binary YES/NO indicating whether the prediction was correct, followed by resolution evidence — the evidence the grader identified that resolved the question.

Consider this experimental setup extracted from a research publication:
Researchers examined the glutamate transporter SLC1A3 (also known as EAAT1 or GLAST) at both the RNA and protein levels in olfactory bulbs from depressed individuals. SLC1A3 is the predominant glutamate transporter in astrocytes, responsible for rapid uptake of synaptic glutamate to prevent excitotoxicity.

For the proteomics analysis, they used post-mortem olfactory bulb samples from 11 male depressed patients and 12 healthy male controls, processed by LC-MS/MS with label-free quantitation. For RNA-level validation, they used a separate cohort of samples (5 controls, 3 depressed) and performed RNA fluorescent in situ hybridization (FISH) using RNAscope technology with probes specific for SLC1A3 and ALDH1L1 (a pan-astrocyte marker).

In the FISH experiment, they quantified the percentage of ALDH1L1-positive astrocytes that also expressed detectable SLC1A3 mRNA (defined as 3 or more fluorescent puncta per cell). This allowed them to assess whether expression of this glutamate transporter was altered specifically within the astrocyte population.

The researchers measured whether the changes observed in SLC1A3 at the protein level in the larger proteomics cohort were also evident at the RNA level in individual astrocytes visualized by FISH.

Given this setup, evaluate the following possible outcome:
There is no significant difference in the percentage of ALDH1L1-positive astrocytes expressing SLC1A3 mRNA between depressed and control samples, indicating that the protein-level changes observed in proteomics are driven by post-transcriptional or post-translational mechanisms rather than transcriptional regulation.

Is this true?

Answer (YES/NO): NO